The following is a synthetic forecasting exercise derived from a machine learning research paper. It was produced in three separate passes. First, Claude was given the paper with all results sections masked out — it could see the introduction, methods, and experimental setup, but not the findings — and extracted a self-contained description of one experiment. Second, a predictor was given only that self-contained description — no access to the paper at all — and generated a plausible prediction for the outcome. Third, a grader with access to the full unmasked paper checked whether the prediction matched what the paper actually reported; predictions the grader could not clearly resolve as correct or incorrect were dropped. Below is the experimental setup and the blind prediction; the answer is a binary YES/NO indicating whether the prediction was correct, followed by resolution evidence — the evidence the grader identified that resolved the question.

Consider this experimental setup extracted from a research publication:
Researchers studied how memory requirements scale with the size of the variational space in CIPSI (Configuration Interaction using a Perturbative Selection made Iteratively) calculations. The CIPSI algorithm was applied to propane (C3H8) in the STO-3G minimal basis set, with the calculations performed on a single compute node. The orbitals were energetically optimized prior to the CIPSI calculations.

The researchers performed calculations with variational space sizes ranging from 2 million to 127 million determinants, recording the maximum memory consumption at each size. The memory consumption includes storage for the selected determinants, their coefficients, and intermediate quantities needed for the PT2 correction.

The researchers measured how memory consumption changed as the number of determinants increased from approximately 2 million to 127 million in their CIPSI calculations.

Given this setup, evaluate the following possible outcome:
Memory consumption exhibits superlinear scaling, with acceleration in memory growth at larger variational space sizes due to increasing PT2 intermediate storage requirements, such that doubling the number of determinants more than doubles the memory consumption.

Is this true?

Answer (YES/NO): NO